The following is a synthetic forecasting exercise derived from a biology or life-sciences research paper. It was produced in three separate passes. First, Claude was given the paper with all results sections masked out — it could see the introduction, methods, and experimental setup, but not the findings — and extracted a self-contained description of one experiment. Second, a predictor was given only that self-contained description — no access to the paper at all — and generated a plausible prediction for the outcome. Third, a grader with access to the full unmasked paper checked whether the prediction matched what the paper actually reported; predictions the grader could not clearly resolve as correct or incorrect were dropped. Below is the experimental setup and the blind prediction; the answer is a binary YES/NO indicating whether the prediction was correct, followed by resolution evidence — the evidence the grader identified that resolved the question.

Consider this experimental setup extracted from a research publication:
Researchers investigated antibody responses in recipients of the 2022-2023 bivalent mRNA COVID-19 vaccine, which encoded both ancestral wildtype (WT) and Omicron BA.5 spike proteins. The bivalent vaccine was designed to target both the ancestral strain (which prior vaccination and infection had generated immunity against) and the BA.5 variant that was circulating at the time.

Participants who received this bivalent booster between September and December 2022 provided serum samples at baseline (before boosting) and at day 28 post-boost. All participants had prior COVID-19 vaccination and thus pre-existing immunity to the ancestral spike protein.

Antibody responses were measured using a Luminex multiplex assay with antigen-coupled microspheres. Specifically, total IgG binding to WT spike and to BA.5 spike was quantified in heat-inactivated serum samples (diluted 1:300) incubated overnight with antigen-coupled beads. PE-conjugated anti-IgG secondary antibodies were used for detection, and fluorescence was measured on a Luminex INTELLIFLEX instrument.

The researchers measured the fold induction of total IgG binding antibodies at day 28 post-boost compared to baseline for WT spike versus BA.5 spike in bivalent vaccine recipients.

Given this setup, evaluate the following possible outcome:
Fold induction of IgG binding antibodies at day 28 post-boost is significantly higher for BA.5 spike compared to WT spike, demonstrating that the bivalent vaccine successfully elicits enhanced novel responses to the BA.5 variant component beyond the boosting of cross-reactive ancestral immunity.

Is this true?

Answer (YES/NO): NO